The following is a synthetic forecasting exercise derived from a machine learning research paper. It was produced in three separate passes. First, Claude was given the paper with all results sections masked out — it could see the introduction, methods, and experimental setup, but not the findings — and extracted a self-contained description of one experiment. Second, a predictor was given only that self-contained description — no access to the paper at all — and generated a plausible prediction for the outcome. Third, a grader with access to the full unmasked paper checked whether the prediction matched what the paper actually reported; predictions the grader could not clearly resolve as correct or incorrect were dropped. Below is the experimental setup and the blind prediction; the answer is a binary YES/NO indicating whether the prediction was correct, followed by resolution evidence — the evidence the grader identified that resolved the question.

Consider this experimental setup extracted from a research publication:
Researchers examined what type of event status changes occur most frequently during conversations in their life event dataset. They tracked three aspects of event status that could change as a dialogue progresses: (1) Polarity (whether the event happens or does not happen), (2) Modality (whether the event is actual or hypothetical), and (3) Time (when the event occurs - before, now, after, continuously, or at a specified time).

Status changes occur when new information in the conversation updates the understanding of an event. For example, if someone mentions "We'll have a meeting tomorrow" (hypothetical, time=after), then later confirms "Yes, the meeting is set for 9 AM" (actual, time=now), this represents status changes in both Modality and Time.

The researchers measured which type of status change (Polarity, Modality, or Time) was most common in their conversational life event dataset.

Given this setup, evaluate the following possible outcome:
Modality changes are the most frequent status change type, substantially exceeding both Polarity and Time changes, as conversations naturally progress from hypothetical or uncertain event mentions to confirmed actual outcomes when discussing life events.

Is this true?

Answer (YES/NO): NO